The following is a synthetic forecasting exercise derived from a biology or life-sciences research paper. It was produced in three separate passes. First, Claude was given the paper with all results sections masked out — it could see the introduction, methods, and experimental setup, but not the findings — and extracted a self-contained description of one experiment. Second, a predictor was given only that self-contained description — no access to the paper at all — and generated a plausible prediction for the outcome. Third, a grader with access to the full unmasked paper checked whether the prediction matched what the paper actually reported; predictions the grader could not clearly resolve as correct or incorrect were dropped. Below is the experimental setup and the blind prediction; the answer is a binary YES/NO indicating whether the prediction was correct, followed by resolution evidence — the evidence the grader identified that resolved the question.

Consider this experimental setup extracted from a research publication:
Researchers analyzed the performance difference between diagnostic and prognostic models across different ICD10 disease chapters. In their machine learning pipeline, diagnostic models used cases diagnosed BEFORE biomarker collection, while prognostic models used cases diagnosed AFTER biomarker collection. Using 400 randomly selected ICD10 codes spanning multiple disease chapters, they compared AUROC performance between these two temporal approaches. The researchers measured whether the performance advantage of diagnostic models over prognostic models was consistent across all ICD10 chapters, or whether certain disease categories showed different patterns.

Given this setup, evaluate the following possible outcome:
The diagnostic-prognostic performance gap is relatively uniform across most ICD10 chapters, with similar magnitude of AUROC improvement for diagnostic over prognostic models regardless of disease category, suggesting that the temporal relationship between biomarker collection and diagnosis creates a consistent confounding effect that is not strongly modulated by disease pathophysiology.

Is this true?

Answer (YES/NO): YES